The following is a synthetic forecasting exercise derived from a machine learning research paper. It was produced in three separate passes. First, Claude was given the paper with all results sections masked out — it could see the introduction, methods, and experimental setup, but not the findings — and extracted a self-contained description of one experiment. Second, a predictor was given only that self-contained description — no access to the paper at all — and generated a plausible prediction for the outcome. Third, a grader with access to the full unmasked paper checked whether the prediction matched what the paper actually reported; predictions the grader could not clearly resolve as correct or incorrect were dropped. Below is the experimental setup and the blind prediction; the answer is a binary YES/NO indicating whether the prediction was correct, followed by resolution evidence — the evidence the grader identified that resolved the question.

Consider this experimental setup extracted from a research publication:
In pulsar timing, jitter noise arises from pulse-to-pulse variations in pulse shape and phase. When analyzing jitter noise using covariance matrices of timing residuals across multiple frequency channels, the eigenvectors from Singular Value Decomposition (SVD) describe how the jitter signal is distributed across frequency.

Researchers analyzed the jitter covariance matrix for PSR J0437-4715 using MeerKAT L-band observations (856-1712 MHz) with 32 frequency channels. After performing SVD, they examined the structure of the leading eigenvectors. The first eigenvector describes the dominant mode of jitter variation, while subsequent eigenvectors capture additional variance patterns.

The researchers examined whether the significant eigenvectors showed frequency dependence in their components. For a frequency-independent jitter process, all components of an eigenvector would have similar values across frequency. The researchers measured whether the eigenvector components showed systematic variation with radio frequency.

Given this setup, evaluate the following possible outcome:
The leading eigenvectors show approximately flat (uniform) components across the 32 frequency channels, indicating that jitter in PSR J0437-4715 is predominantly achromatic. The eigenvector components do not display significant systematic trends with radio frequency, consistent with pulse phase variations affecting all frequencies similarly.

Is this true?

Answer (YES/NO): NO